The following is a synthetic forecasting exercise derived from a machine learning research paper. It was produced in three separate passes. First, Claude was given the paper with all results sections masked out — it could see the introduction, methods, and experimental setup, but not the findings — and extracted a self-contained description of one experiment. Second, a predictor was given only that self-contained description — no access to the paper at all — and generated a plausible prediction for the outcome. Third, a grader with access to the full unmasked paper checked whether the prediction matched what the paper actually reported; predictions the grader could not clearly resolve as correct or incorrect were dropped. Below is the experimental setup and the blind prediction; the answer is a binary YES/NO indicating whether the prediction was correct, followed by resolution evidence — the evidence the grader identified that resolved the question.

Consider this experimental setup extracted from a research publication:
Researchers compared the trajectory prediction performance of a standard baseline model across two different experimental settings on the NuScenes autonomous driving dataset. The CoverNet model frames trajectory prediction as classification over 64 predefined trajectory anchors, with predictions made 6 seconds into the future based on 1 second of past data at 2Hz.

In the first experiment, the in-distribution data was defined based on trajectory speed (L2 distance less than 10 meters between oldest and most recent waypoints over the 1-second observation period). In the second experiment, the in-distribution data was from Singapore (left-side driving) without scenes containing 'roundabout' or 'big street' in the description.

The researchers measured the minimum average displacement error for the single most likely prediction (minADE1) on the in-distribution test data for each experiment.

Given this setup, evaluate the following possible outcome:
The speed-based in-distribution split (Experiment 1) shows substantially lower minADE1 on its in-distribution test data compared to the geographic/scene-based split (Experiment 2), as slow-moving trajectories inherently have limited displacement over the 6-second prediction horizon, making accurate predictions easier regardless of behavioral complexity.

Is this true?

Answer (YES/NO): NO